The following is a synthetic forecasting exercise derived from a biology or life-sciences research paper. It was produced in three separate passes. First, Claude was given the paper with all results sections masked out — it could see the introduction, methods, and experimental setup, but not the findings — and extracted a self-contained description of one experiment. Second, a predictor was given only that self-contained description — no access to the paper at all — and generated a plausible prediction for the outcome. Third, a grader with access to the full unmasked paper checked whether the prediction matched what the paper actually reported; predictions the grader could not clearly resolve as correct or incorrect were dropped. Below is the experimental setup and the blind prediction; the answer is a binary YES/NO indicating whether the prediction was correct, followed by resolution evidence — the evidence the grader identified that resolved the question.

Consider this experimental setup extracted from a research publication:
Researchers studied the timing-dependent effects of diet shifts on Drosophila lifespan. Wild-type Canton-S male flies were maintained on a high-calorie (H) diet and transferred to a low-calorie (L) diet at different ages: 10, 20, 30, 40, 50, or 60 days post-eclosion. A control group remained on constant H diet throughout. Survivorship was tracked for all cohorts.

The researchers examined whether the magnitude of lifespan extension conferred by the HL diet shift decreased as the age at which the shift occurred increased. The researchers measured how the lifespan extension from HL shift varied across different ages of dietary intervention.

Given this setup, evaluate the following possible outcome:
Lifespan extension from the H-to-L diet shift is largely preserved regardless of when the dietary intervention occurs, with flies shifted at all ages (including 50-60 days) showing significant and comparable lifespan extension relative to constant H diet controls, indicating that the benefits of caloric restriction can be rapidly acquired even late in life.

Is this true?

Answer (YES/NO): YES